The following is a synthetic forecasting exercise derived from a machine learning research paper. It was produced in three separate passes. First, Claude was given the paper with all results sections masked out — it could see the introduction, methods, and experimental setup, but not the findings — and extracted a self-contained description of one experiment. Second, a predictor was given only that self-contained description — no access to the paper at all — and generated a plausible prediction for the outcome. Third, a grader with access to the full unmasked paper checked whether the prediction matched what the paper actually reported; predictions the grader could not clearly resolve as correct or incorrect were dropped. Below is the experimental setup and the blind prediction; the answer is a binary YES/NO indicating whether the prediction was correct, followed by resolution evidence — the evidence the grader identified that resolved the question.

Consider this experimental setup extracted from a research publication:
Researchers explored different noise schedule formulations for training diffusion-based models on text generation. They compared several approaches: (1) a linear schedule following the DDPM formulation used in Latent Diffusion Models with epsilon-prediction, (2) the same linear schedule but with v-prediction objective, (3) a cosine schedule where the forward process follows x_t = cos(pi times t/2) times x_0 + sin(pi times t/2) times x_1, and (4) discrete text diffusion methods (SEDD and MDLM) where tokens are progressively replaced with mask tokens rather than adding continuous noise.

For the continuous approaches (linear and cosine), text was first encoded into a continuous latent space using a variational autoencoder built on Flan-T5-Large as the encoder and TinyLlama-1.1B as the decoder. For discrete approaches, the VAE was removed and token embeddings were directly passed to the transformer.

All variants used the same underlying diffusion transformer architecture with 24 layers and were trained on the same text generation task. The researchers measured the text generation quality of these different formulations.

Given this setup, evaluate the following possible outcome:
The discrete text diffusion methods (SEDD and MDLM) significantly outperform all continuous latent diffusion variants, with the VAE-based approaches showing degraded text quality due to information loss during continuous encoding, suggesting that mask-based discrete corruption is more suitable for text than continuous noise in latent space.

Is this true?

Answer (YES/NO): NO